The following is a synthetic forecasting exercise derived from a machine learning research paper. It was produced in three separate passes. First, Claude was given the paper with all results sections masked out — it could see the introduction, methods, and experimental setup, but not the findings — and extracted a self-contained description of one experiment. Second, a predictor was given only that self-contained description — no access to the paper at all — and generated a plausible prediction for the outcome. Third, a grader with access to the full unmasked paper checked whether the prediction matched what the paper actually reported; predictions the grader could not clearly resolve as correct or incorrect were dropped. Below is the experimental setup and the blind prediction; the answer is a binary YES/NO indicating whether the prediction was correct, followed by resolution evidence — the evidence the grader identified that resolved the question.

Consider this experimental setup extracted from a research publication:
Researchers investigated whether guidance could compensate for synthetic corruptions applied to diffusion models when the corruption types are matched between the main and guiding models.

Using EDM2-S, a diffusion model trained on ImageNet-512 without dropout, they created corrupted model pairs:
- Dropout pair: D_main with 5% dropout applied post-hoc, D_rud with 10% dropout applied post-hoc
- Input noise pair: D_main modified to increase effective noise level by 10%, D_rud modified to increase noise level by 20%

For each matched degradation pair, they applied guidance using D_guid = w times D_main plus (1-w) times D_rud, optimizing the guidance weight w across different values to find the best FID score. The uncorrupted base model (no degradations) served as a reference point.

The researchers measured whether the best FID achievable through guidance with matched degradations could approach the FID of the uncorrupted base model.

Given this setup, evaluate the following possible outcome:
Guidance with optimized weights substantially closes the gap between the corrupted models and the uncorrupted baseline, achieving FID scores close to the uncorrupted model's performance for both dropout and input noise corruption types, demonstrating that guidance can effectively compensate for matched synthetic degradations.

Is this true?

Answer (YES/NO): YES